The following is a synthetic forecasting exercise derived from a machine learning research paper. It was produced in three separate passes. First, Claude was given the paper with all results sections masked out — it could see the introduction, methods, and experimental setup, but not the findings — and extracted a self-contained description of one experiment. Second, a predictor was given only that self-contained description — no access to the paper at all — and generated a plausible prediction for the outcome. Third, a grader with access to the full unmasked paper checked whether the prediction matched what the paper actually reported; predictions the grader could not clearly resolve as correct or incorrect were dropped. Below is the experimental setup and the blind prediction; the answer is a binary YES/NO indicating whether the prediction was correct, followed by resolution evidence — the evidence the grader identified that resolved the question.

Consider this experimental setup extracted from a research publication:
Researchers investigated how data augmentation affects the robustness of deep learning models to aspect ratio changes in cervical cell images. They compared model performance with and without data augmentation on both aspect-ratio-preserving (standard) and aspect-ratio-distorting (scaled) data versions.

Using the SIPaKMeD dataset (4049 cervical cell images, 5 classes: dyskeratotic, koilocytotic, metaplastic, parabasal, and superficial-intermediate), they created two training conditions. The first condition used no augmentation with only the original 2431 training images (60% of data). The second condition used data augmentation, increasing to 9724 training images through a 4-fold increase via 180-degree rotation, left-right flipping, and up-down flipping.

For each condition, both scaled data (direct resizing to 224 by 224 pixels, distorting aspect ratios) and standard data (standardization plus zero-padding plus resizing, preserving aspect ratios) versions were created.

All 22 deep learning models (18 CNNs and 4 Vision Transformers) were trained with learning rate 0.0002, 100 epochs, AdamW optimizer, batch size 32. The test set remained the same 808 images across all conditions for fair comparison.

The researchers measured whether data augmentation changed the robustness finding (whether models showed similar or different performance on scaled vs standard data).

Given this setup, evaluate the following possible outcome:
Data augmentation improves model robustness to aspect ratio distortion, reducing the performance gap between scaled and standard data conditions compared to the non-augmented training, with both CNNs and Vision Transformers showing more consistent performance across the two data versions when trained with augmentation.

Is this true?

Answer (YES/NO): YES